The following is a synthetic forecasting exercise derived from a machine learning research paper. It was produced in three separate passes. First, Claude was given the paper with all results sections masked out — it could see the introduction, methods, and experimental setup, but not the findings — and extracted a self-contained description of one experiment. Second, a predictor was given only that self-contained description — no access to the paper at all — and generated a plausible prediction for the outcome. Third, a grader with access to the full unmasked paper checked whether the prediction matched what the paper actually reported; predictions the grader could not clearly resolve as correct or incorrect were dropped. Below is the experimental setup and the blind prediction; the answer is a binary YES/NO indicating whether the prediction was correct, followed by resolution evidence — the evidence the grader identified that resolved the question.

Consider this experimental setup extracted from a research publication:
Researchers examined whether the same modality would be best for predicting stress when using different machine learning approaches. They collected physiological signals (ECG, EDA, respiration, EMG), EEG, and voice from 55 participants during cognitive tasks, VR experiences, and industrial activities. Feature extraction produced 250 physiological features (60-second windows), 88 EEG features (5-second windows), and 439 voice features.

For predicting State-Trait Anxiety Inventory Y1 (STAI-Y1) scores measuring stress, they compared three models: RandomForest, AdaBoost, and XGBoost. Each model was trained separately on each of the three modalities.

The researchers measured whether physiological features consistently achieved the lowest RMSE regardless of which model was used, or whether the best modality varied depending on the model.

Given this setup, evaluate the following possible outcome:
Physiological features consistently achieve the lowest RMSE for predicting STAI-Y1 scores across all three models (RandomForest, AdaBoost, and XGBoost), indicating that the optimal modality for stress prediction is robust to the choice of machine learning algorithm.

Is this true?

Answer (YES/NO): YES